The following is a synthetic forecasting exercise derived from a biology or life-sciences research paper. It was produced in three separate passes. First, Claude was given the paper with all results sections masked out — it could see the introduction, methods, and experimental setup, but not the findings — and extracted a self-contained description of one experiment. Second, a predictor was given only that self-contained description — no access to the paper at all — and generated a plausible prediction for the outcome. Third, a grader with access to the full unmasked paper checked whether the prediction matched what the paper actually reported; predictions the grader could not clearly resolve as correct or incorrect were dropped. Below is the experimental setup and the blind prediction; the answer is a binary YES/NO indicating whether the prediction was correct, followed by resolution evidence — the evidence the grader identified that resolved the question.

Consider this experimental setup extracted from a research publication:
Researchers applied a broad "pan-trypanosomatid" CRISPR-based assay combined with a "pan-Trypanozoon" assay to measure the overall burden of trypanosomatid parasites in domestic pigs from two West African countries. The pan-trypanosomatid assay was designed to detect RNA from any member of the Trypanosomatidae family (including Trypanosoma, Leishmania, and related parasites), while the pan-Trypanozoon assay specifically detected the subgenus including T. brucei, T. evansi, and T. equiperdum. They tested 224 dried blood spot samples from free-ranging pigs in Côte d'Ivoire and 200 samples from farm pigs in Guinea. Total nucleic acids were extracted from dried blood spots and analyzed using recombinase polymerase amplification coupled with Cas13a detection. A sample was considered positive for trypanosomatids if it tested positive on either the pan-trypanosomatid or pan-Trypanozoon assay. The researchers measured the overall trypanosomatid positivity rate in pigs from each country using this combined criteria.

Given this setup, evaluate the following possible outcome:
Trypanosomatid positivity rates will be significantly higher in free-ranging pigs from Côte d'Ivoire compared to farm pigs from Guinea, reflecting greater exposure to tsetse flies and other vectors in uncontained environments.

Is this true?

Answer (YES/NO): NO